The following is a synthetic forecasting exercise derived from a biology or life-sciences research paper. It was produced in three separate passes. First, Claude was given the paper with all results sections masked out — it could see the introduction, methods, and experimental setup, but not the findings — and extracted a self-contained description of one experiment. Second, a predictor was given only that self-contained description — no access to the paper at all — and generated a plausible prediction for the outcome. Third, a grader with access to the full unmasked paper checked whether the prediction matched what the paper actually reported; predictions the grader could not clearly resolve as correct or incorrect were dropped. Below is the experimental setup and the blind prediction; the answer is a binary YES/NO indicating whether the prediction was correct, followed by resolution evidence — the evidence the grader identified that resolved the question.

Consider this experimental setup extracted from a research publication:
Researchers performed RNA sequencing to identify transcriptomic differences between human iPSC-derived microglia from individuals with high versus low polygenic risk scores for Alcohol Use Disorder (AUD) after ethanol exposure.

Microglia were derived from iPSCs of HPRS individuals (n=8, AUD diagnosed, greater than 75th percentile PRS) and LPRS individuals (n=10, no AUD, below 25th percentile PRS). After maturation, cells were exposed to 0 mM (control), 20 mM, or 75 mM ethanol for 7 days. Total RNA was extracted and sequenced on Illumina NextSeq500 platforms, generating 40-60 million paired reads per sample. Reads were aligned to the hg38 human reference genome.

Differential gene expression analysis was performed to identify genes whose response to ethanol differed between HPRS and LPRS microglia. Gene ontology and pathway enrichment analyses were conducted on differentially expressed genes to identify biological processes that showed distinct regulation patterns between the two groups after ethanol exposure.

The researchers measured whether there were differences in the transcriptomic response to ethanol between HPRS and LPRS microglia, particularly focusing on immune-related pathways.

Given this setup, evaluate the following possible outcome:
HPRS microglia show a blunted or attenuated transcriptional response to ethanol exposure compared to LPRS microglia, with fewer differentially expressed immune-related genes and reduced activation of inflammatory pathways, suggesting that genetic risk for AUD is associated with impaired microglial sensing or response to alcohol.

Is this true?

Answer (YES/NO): NO